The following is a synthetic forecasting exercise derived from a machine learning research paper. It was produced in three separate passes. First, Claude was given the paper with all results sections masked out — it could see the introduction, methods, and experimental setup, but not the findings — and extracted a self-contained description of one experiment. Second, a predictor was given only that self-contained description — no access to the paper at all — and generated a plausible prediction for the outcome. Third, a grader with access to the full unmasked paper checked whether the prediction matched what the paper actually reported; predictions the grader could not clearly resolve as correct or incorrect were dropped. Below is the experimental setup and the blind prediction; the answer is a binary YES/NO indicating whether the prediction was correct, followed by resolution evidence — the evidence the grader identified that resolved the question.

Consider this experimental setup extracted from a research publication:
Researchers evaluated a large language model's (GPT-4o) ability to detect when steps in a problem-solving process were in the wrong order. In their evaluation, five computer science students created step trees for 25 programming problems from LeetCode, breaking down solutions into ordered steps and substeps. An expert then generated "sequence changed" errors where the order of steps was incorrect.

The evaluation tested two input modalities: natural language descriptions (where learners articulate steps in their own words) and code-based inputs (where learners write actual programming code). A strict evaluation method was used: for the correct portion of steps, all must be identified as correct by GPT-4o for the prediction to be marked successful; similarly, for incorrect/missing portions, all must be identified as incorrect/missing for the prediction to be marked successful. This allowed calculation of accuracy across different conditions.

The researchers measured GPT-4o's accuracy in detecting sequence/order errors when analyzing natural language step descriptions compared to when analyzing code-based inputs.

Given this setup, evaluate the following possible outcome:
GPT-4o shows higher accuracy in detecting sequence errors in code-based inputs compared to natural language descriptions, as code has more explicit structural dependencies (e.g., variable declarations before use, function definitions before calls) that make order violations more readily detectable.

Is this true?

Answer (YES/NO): YES